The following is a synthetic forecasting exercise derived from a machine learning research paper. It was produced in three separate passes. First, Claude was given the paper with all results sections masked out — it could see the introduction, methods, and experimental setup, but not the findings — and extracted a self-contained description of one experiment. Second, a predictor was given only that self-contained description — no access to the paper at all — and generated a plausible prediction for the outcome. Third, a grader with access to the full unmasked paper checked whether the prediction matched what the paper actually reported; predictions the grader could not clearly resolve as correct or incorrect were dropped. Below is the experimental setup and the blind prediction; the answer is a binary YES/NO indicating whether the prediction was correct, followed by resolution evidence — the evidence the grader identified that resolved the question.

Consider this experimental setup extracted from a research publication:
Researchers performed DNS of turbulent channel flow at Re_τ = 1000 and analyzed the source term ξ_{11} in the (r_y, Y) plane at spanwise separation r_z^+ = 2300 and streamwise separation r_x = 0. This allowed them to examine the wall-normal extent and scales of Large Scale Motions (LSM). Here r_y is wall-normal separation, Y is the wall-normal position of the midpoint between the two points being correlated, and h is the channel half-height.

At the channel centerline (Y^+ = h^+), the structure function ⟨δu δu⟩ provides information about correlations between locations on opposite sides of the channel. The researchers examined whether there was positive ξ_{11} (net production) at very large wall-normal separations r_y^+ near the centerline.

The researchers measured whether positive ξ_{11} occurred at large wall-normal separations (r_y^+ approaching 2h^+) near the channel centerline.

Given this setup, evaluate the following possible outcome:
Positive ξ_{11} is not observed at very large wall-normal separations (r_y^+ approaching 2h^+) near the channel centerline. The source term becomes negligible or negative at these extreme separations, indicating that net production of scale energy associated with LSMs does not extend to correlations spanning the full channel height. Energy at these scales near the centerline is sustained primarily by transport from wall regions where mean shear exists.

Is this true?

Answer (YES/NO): NO